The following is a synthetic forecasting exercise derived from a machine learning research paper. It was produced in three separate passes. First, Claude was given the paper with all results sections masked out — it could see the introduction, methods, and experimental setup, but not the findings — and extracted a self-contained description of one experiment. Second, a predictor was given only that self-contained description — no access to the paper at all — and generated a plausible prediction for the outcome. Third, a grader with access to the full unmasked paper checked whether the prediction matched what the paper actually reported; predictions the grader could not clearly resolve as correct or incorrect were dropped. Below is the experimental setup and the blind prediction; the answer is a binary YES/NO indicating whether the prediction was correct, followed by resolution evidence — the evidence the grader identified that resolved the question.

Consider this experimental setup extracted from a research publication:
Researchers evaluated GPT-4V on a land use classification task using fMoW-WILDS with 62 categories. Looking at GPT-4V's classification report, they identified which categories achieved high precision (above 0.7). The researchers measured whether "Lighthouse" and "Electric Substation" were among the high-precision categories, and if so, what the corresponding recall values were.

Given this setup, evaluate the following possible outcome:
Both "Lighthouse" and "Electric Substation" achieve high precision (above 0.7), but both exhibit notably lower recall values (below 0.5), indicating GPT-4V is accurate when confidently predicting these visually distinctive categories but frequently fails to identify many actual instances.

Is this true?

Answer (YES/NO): YES